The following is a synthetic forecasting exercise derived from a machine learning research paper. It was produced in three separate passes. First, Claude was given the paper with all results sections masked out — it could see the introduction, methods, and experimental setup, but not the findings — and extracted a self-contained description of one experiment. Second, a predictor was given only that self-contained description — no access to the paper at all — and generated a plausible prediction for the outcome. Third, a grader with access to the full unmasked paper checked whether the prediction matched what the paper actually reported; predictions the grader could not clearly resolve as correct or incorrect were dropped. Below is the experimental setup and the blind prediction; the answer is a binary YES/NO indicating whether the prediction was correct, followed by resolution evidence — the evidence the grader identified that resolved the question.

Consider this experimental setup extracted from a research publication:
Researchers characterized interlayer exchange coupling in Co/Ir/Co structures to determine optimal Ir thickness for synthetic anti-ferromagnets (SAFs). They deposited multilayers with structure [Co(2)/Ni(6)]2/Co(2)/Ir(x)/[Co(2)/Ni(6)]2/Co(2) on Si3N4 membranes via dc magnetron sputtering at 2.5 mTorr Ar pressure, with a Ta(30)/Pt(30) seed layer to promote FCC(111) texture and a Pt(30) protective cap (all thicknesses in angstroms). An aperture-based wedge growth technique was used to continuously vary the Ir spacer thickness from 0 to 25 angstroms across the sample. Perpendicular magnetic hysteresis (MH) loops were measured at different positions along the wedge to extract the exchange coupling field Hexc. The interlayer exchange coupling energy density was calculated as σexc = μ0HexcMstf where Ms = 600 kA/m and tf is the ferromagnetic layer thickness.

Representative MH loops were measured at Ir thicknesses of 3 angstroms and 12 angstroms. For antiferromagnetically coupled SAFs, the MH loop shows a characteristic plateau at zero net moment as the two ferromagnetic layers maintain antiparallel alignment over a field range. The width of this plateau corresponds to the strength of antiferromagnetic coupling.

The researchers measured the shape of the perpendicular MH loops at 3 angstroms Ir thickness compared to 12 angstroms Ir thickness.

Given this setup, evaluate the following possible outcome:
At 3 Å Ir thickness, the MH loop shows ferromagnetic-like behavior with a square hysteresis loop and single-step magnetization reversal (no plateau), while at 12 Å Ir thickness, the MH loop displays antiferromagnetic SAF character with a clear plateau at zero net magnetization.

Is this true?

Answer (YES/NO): NO